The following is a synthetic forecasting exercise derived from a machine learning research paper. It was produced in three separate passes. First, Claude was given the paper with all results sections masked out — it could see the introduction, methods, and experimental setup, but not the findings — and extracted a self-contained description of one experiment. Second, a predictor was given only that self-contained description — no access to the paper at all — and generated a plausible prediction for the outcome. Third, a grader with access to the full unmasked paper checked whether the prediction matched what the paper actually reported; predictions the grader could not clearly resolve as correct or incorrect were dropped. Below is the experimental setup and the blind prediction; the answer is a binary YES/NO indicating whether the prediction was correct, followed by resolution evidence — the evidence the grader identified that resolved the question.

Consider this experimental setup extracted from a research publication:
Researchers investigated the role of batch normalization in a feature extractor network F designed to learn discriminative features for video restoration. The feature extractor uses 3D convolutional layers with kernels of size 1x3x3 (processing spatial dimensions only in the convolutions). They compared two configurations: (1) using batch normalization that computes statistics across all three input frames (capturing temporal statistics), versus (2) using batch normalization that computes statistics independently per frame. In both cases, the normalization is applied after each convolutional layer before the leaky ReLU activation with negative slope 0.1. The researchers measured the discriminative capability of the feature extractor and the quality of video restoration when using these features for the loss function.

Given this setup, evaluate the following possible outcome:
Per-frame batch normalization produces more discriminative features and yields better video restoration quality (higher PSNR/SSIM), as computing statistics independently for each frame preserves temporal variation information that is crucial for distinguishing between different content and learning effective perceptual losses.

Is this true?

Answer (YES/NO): NO